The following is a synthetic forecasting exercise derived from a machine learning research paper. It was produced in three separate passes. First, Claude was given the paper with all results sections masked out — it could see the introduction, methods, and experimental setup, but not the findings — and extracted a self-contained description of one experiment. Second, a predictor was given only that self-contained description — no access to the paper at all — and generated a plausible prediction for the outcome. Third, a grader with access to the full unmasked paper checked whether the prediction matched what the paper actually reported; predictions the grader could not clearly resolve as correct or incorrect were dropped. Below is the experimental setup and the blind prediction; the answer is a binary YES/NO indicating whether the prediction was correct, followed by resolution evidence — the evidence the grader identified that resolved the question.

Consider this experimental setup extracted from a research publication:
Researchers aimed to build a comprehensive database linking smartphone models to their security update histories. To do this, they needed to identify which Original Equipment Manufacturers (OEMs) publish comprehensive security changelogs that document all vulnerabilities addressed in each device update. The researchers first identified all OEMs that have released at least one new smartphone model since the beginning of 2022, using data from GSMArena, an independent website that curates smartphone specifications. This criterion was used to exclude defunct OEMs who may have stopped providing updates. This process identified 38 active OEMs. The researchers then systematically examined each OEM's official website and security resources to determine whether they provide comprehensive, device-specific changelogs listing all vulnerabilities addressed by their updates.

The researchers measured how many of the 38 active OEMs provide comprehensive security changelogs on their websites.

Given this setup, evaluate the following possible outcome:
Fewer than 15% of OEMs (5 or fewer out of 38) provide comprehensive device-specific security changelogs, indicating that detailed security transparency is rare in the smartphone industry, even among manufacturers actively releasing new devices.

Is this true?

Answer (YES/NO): YES